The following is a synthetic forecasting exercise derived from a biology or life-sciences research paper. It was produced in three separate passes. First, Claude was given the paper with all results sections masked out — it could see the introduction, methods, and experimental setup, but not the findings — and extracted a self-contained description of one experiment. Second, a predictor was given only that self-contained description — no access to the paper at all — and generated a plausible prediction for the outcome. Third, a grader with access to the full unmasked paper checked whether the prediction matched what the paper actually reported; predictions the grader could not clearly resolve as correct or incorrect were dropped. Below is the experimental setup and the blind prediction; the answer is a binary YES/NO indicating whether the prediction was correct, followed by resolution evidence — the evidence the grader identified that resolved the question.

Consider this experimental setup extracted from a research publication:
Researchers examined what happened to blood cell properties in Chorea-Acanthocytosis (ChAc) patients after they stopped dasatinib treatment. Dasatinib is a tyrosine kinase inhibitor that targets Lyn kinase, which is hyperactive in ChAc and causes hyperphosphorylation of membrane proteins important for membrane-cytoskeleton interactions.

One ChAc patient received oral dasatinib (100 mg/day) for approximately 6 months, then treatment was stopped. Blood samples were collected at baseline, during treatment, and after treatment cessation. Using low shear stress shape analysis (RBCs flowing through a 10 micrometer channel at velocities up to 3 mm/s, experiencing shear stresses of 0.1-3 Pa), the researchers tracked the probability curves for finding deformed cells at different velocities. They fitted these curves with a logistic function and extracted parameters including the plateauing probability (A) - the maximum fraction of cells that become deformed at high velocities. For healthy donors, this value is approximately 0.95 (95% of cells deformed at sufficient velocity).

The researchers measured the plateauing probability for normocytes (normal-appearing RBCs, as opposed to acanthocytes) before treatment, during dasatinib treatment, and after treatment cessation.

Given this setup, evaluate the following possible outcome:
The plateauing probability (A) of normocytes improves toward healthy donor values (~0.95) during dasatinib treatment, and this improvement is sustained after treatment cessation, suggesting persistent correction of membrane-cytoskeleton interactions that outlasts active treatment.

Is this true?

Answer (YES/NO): NO